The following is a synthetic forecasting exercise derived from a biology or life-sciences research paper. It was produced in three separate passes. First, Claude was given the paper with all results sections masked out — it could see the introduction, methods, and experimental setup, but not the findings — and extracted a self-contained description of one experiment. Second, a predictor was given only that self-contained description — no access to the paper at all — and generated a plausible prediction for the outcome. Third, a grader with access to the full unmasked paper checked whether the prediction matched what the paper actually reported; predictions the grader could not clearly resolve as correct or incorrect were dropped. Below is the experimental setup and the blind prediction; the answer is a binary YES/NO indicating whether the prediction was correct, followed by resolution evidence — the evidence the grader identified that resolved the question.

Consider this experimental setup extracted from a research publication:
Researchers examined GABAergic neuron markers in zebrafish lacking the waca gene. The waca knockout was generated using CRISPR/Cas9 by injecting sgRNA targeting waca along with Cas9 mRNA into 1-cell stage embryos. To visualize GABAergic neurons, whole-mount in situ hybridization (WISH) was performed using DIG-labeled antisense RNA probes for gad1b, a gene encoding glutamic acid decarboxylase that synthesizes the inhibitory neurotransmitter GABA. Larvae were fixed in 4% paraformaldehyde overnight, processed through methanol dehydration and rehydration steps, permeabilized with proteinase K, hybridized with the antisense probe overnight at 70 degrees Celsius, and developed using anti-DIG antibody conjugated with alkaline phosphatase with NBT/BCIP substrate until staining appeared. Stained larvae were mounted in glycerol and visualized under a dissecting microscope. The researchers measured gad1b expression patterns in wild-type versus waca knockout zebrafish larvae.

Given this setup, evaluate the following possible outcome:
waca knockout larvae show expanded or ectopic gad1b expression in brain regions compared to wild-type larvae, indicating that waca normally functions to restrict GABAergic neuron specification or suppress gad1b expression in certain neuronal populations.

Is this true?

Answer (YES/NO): NO